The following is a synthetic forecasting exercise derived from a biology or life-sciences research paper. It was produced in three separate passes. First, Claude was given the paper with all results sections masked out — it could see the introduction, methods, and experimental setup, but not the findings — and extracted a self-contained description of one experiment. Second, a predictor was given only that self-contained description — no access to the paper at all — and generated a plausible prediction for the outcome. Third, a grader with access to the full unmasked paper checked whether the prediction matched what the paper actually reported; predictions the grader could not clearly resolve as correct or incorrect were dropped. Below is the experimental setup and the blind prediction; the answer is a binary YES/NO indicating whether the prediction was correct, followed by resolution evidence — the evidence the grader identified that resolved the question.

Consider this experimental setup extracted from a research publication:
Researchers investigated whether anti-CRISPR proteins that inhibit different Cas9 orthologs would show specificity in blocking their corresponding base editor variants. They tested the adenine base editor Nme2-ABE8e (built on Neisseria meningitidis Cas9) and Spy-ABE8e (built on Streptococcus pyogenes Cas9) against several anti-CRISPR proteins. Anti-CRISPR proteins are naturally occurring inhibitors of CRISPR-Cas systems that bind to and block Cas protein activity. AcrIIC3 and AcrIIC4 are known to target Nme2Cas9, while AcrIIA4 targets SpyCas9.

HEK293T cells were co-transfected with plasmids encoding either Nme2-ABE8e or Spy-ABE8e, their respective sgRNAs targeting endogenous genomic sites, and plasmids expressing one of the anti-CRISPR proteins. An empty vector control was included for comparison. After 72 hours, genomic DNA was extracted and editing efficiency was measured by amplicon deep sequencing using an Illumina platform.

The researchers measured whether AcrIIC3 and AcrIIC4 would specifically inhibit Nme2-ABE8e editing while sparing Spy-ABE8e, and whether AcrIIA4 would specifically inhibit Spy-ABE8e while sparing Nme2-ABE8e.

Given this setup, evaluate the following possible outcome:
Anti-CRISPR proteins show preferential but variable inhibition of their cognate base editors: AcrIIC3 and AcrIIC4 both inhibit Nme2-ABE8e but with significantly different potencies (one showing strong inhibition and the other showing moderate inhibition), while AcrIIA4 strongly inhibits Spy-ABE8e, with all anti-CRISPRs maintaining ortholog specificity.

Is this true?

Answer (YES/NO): NO